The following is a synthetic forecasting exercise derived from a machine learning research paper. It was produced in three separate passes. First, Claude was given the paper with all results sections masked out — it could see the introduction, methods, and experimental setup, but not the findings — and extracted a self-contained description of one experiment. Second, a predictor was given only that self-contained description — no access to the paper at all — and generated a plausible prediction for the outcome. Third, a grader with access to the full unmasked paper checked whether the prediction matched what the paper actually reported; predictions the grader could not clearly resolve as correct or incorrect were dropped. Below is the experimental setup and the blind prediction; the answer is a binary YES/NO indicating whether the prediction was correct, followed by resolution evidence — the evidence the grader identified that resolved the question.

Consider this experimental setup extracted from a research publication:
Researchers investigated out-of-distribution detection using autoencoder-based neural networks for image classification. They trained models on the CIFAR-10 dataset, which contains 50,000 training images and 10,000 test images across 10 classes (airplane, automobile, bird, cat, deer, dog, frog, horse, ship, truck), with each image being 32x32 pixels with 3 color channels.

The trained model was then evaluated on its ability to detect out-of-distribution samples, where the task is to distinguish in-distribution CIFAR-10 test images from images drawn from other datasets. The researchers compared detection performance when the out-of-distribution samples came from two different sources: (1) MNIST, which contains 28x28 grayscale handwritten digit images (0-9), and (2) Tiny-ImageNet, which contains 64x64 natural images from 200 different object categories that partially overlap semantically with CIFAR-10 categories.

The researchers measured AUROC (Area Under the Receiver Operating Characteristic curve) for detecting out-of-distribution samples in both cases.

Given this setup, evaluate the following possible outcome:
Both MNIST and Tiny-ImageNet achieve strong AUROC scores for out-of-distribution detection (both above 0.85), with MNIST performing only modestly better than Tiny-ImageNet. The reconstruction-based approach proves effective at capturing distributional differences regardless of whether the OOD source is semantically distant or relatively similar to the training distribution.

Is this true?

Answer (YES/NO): NO